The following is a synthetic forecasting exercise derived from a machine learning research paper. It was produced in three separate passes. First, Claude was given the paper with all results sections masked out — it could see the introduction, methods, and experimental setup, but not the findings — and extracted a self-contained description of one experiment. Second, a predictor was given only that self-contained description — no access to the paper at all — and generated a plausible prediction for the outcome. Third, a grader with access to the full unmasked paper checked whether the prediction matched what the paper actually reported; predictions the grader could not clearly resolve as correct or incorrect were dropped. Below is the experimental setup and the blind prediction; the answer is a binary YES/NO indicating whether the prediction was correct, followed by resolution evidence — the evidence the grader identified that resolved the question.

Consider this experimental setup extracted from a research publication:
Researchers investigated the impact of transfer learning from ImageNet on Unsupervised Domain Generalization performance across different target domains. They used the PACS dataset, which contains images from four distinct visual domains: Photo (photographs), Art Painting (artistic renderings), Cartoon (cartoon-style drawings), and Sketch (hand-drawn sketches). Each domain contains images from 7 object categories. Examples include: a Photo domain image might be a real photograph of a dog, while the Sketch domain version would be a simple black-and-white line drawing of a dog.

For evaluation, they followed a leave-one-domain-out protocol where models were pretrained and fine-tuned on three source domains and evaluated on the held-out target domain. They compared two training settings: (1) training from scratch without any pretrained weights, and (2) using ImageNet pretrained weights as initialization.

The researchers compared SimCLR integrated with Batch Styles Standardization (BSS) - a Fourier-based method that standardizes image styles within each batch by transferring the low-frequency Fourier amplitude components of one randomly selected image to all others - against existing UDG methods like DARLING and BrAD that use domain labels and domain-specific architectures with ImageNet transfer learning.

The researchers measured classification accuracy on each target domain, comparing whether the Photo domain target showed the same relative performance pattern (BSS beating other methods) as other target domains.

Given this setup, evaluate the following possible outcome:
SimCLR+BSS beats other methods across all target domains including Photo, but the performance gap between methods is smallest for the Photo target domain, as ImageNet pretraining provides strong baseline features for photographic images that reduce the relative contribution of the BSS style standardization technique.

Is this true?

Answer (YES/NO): NO